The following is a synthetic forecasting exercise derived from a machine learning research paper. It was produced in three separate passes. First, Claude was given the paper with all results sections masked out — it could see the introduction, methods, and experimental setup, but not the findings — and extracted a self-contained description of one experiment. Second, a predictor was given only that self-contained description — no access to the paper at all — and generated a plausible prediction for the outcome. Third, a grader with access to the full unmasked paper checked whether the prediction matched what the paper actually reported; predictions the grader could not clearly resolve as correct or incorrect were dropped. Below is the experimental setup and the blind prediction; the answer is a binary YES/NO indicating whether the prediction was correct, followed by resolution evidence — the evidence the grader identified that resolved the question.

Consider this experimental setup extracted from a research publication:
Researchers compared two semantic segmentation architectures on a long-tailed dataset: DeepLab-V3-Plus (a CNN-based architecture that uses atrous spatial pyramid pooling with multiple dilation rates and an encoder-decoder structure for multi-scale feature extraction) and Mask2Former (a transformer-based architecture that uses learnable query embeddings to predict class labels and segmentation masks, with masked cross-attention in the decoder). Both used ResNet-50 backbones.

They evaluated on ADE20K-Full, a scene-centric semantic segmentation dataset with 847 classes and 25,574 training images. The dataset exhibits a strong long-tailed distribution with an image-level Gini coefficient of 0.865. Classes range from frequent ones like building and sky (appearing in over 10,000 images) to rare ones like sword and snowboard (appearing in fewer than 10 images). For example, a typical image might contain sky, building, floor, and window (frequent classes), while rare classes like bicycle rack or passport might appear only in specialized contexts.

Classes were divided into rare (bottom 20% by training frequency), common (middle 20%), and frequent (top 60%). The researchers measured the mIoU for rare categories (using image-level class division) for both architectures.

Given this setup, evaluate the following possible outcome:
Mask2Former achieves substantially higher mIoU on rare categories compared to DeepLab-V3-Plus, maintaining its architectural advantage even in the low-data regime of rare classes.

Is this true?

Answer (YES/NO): YES